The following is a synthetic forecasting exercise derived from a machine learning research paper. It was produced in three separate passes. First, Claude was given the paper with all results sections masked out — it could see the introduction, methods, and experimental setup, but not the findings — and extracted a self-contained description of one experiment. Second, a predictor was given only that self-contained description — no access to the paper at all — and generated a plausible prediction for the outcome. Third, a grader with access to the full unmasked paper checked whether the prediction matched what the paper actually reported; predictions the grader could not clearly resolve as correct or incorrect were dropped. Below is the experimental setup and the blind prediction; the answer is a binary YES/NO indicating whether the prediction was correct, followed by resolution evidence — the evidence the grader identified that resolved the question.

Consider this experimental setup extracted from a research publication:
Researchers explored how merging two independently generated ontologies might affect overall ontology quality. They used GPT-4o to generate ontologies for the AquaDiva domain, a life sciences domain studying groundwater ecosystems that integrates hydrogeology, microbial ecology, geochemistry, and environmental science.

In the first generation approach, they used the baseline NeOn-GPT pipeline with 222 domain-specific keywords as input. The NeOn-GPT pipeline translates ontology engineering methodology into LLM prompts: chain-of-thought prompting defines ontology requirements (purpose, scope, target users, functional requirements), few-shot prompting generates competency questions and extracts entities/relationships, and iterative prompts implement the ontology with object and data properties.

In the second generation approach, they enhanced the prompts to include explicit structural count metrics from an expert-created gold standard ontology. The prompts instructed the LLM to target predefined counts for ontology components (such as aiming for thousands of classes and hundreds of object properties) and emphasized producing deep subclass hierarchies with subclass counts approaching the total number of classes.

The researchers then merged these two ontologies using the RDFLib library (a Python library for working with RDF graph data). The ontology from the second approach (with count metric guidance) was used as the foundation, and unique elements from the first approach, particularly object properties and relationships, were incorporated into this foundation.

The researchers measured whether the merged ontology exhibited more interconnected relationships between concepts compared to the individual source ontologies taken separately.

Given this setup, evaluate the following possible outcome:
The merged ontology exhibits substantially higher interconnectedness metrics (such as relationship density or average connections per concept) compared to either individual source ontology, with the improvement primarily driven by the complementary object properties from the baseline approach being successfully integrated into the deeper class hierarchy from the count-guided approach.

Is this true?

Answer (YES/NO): NO